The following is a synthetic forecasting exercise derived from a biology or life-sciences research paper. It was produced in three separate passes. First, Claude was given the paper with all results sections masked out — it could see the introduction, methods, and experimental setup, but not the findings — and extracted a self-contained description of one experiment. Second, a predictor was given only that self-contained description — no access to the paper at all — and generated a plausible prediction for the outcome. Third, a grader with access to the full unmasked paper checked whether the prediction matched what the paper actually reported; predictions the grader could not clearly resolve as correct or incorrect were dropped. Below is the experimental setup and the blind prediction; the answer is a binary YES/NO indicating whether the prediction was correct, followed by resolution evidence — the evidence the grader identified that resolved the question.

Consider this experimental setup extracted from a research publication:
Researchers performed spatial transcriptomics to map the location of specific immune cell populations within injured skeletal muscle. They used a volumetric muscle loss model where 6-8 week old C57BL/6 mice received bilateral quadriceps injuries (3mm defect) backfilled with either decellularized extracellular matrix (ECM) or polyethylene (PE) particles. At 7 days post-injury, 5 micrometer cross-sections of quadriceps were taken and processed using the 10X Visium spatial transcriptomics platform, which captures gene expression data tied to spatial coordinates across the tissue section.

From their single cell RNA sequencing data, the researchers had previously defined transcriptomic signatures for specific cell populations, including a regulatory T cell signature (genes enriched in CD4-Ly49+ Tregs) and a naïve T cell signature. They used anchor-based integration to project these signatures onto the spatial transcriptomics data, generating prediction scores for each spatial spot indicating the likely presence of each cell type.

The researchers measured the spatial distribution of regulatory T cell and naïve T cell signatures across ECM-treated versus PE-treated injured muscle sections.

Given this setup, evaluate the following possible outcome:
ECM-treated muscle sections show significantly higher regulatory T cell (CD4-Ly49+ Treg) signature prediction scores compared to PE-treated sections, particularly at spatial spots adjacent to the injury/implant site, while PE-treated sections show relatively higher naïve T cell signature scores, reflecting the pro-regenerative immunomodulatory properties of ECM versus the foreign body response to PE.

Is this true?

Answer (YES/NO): YES